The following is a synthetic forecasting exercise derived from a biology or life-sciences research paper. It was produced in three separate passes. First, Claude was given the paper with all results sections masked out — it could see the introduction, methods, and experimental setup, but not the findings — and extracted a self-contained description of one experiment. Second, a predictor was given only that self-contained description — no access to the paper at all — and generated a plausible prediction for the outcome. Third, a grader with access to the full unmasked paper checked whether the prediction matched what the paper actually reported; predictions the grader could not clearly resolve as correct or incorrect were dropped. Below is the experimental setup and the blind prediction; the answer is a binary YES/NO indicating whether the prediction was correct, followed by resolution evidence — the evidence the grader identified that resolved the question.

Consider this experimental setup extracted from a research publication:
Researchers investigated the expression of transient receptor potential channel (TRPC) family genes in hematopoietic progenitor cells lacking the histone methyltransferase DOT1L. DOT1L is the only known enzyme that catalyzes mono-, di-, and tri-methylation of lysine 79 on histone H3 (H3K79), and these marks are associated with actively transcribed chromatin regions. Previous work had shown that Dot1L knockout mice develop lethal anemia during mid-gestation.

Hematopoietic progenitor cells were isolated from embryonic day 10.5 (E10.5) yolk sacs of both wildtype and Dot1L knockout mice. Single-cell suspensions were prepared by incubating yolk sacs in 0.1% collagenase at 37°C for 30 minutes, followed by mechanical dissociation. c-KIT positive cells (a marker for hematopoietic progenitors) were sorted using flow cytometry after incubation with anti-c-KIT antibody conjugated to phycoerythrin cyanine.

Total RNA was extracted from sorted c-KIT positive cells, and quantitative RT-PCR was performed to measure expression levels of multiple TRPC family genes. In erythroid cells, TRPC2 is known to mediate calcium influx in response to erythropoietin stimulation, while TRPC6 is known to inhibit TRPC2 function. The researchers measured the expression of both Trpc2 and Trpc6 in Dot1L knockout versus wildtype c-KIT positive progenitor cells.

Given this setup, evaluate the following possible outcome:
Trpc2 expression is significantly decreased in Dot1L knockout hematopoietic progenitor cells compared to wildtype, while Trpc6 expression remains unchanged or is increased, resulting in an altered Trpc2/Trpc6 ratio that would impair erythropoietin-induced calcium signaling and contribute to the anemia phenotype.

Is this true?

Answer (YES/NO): NO